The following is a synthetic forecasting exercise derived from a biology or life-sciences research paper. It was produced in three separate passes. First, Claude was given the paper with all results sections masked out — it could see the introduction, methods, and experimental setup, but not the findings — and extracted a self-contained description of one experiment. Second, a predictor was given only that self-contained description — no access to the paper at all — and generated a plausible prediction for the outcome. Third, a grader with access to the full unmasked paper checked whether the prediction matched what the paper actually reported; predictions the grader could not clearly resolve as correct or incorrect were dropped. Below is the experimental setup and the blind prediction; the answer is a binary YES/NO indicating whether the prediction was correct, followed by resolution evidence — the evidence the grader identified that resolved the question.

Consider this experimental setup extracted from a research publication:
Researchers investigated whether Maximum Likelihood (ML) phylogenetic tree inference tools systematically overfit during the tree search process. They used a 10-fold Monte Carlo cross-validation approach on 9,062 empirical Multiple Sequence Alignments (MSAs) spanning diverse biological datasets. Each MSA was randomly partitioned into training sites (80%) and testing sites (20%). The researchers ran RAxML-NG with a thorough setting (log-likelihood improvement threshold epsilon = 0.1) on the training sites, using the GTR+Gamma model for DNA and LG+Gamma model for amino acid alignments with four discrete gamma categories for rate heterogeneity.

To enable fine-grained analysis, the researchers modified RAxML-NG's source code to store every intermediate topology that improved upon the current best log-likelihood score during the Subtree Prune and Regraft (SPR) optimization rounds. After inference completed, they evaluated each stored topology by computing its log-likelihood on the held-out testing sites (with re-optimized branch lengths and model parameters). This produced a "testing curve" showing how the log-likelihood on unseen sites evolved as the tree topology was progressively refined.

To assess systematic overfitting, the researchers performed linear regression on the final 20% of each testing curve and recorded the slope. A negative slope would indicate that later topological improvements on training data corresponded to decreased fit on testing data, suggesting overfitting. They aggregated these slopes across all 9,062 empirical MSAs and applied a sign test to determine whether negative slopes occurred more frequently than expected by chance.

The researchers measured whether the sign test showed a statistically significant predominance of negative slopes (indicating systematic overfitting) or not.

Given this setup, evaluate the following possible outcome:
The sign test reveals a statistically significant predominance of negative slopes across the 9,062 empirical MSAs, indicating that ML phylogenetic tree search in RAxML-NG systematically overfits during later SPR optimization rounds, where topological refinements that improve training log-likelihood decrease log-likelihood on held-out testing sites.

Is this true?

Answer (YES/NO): NO